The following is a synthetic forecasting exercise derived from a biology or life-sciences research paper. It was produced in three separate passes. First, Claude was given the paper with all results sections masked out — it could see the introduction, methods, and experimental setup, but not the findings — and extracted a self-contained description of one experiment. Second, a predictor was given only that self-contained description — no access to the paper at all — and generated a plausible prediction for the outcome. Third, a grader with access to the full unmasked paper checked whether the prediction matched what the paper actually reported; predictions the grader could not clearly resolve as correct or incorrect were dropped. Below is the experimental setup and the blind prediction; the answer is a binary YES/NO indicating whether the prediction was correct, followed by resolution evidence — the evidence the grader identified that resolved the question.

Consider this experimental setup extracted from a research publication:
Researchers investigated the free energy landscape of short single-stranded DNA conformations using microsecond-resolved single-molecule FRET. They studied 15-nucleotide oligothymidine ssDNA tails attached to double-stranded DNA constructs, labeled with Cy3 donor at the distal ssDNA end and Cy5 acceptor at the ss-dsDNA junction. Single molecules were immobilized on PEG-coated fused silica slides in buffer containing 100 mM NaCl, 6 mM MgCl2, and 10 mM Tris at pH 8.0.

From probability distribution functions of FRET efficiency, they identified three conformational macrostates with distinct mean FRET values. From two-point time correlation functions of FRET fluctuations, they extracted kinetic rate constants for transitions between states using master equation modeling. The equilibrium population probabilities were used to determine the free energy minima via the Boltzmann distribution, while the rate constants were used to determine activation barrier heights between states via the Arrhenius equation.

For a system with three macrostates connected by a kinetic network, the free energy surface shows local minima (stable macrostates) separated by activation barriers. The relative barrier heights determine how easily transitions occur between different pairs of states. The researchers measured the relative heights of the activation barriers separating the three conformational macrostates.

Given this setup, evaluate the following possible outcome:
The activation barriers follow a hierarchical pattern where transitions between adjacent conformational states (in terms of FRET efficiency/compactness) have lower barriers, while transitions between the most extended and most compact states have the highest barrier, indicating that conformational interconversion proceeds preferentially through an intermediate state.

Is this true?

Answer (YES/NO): YES